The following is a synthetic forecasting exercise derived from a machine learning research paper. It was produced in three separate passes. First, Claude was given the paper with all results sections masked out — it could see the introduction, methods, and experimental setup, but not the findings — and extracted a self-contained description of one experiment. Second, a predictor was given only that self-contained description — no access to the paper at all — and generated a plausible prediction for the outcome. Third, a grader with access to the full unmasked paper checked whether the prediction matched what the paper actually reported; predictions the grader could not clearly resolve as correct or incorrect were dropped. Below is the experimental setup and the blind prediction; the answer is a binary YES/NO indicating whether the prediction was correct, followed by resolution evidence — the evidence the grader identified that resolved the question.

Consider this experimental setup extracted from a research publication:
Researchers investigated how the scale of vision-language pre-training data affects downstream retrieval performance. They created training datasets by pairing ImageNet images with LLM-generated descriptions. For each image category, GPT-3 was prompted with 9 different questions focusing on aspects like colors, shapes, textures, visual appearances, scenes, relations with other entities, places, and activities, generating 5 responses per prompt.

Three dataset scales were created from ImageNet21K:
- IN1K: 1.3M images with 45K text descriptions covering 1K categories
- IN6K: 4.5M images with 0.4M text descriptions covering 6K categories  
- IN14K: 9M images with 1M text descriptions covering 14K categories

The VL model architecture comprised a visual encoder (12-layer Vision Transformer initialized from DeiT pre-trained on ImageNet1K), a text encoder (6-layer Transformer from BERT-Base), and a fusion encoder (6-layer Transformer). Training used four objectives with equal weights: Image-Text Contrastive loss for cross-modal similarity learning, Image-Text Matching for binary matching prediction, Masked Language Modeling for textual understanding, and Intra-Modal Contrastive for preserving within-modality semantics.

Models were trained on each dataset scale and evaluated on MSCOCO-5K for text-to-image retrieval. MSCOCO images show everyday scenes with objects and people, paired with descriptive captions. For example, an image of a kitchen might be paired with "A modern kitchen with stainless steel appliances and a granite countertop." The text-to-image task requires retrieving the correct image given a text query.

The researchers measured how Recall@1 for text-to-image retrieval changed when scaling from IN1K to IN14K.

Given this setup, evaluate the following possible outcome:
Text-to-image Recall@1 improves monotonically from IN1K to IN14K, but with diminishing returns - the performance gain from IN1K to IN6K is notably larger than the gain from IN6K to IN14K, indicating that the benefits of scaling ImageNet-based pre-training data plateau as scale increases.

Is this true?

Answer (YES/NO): NO